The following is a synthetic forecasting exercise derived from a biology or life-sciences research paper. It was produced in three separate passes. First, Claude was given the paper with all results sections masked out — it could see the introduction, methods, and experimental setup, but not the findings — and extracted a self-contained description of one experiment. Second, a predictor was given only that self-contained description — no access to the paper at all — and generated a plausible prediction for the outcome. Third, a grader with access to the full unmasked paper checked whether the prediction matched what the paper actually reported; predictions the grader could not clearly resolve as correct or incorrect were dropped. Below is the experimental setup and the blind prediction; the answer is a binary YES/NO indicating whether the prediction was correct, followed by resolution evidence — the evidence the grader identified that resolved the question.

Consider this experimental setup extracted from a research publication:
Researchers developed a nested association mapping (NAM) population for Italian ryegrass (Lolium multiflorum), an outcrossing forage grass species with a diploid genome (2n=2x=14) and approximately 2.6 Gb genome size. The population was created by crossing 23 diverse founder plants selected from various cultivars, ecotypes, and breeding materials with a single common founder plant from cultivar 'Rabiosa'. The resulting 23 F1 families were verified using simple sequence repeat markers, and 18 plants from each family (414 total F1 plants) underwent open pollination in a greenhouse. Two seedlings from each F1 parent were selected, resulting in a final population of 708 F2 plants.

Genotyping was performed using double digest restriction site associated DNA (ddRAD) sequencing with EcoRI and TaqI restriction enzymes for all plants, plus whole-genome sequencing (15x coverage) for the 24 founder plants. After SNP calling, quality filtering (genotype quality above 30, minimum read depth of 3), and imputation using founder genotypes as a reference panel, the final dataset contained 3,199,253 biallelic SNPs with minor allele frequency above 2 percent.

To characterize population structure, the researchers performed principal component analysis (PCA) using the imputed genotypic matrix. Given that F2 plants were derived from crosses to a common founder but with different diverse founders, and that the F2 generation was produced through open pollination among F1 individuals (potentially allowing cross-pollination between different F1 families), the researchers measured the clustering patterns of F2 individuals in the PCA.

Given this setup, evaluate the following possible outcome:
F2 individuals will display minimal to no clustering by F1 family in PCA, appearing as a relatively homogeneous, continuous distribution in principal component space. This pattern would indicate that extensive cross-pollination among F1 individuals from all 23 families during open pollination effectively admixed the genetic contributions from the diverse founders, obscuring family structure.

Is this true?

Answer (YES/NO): YES